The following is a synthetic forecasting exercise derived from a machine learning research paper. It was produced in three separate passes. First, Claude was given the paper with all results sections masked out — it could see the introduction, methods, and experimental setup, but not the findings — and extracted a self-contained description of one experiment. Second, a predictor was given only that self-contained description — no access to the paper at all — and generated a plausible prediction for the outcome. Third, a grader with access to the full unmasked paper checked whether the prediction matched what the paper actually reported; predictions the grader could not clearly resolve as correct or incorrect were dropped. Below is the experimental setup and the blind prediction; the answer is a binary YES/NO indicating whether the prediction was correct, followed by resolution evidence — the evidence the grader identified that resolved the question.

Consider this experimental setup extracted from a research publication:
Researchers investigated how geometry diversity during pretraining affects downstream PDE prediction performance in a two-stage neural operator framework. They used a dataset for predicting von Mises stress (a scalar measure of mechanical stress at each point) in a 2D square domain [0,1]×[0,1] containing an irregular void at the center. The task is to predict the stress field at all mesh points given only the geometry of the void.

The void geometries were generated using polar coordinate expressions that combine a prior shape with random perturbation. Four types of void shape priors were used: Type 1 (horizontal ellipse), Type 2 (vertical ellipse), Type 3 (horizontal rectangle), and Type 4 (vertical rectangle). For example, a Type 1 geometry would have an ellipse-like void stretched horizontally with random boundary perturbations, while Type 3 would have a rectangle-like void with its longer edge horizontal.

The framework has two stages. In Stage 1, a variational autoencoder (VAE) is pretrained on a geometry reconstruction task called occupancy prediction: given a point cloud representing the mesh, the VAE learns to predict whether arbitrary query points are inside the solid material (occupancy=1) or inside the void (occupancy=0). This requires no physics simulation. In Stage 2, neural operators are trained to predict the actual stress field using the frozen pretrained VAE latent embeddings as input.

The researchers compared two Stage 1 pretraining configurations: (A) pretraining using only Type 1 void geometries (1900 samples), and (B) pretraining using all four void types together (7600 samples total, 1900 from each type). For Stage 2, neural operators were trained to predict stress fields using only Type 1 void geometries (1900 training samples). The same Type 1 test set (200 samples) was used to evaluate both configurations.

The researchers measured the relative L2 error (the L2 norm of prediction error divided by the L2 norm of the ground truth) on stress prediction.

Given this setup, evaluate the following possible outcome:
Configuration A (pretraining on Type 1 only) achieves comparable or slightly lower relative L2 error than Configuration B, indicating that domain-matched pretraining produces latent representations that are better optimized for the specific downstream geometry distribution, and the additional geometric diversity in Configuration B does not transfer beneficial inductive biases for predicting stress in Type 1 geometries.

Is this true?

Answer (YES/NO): NO